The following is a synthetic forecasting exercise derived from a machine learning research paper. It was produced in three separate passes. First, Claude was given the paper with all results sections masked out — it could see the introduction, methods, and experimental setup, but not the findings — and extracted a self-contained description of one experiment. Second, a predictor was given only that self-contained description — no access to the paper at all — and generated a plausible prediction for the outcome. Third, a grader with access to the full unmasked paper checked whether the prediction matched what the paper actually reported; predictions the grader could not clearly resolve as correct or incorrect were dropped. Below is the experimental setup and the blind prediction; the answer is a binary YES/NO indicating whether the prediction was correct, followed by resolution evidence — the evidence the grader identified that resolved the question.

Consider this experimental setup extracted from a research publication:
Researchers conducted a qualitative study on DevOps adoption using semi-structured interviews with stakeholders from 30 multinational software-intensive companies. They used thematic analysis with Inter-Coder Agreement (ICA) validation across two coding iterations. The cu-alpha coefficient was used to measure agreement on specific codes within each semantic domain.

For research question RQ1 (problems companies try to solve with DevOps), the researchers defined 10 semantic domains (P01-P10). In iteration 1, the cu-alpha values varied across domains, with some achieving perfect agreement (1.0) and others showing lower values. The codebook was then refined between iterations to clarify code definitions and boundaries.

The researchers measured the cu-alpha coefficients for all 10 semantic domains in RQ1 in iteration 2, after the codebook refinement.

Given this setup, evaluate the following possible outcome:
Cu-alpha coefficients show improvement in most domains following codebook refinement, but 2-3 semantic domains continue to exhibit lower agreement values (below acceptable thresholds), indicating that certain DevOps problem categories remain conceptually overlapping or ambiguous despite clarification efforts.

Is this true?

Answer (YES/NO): NO